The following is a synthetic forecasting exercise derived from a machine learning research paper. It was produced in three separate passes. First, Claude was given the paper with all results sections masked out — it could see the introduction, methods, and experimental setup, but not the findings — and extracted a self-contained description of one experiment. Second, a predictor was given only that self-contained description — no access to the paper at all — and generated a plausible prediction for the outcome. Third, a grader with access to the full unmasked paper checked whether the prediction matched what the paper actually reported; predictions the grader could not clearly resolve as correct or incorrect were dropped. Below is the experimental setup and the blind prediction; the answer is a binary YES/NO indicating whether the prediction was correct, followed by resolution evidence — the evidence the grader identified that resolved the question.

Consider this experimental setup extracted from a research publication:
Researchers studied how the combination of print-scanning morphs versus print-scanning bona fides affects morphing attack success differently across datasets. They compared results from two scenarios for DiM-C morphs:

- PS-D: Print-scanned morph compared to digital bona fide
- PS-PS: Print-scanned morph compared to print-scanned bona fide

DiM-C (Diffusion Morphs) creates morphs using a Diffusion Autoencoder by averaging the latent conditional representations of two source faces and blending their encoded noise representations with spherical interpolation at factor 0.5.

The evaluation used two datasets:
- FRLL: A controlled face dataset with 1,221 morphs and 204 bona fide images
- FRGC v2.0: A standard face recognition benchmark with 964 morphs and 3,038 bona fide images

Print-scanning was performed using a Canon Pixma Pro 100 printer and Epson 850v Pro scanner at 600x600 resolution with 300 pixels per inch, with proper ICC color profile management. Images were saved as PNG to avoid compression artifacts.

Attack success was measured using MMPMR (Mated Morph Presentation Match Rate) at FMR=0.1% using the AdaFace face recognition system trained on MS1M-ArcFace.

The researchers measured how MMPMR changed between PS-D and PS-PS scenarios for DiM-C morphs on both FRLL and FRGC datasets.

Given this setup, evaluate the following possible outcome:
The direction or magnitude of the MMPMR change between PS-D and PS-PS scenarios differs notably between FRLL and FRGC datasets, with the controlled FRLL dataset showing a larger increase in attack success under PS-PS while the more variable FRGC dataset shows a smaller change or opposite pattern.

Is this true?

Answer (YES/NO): NO